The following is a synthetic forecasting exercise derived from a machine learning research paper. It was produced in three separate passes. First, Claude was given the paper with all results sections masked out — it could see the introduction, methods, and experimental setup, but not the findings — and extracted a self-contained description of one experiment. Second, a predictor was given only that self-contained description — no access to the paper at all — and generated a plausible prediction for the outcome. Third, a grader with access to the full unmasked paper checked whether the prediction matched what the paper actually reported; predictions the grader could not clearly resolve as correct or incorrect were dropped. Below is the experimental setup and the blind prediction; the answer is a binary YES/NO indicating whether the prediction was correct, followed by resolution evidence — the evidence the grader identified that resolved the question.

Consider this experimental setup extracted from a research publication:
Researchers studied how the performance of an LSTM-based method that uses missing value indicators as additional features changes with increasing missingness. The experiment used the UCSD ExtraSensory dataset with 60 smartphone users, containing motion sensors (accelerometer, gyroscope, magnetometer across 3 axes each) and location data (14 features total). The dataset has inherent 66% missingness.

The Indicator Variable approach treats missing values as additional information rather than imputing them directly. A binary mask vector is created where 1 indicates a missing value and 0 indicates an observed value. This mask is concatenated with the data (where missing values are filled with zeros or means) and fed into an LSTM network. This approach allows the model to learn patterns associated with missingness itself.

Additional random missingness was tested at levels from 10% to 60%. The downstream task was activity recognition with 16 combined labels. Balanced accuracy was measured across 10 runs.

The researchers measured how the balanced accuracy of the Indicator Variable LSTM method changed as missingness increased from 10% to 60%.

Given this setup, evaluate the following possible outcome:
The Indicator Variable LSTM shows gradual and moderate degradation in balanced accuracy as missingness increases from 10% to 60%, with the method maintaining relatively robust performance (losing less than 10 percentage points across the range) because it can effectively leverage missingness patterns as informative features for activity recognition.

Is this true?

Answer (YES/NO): NO